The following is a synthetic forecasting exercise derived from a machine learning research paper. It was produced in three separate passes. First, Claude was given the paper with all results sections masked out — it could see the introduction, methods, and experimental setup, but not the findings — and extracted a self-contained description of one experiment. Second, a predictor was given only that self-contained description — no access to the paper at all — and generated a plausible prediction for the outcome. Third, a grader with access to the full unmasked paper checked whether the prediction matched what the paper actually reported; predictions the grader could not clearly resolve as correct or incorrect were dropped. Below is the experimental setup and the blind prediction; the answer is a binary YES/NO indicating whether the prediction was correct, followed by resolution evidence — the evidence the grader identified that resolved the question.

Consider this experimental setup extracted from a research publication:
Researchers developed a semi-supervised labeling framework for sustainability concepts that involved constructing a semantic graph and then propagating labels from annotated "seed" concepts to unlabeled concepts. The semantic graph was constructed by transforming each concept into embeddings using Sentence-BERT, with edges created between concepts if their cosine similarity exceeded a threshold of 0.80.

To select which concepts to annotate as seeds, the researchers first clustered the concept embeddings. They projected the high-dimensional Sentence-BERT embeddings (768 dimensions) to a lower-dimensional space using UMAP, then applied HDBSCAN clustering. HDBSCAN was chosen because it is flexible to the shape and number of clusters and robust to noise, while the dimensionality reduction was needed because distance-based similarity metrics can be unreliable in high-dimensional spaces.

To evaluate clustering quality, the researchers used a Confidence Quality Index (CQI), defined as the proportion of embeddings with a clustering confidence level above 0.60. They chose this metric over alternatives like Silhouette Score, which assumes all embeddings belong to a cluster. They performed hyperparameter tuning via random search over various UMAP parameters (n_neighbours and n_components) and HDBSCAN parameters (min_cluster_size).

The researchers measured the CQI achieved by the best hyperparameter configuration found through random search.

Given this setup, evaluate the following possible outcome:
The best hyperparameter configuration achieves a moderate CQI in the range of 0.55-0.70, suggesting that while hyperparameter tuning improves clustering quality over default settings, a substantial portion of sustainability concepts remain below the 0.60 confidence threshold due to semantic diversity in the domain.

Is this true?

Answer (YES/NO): YES